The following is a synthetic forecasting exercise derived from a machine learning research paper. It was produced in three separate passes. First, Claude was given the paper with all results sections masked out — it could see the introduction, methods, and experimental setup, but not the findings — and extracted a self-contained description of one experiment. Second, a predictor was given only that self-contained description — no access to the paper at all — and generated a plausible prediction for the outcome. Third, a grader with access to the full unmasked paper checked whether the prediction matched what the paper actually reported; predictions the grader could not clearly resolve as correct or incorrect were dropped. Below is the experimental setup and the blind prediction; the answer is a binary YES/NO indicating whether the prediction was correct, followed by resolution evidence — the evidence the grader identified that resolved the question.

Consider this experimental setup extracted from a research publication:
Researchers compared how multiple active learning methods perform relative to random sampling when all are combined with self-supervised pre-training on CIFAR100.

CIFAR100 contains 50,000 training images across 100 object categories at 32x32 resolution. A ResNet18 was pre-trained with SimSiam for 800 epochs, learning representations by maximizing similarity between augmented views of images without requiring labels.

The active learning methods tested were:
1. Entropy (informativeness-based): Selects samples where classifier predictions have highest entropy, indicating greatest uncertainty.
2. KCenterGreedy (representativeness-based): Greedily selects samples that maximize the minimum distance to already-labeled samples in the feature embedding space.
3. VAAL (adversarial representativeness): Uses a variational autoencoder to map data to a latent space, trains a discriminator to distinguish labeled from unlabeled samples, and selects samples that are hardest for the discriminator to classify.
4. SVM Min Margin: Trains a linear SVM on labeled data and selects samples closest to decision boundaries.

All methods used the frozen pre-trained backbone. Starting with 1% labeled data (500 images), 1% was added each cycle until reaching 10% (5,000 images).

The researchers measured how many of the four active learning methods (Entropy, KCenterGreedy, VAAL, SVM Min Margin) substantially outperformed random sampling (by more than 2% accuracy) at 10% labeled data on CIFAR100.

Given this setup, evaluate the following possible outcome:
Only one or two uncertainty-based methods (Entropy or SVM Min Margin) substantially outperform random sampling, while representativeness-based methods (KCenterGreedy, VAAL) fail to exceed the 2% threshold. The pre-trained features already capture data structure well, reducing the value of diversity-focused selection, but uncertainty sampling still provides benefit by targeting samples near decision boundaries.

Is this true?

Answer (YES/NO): NO